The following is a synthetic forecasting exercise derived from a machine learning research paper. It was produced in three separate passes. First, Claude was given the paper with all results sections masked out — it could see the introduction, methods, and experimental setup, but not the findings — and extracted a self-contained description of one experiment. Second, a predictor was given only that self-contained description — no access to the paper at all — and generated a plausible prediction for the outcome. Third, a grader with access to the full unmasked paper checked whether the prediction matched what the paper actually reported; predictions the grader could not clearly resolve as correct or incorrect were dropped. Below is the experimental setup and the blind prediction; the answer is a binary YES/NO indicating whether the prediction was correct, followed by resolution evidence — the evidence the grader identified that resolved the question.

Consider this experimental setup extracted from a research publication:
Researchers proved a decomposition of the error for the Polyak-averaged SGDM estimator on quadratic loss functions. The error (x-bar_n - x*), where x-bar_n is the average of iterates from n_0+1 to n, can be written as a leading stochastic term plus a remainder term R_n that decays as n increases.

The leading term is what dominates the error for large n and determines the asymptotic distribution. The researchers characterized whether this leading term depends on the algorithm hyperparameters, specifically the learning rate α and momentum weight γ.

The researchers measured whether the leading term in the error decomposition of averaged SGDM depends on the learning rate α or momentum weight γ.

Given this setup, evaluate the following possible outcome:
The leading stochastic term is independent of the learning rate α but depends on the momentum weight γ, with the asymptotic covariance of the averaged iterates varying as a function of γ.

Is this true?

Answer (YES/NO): NO